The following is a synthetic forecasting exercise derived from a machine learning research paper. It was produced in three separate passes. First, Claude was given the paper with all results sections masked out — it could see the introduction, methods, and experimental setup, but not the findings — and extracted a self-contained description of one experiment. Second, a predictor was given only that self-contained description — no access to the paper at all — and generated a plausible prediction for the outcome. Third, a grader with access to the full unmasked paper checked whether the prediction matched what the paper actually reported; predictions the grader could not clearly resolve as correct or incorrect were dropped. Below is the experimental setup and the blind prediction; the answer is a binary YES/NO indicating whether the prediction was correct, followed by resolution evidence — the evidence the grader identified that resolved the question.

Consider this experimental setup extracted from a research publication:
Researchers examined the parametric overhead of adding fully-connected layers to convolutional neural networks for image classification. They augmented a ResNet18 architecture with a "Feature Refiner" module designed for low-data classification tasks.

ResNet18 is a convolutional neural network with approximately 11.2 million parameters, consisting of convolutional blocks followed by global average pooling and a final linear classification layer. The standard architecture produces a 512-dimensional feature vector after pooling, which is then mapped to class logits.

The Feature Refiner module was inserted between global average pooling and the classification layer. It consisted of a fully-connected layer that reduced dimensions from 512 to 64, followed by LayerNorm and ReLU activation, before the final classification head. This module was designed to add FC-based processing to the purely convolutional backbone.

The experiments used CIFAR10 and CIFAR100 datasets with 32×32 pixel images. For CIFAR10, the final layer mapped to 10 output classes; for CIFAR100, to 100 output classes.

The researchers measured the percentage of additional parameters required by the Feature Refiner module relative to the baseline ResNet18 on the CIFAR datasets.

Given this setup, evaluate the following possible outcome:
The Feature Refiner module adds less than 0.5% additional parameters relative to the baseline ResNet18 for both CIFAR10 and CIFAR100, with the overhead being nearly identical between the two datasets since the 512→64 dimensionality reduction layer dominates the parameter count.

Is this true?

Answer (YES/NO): YES